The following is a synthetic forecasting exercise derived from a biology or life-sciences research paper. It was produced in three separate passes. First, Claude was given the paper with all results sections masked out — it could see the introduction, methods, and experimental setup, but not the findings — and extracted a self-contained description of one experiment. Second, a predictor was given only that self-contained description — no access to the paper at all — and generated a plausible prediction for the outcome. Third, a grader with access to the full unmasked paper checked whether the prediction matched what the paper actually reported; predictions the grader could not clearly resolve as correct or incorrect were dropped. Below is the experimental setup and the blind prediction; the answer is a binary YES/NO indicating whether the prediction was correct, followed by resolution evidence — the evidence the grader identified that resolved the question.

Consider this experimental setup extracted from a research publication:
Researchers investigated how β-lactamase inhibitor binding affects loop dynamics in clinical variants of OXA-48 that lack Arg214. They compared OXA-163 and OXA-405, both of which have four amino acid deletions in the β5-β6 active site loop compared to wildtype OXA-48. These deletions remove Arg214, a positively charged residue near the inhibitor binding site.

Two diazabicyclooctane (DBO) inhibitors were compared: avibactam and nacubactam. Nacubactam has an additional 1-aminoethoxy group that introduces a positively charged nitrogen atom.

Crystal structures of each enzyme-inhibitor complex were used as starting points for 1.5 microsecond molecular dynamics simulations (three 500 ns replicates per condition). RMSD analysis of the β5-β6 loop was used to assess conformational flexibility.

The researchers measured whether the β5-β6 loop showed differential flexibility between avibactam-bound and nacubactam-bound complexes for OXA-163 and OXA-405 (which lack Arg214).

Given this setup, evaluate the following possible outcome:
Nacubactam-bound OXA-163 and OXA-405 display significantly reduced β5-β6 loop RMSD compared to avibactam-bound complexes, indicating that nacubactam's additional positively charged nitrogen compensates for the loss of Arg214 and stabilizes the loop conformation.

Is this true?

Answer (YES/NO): NO